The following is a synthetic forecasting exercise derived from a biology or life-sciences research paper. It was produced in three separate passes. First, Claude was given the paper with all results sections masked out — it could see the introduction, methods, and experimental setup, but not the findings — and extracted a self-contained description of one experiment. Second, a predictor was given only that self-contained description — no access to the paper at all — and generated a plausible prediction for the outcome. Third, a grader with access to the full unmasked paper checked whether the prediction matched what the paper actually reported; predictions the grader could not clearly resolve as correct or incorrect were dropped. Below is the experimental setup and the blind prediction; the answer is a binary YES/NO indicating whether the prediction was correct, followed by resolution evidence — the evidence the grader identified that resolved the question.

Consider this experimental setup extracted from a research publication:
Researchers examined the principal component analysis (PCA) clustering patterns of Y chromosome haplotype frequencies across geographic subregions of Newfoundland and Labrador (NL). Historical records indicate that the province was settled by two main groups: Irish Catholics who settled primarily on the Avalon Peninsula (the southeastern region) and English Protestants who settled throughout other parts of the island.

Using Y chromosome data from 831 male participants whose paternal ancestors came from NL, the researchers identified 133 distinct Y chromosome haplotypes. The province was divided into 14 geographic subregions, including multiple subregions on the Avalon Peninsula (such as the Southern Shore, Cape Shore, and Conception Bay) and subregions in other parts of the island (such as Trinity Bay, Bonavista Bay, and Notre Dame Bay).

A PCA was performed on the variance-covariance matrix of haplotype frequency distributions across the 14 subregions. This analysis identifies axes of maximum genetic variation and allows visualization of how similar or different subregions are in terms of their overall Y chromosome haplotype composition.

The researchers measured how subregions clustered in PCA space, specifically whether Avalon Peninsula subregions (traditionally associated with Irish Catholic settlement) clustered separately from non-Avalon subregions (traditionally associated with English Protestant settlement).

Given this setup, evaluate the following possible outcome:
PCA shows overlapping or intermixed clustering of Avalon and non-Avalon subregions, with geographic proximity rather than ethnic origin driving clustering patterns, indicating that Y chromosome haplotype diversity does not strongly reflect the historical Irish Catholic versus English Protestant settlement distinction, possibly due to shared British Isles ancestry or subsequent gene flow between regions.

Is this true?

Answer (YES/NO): NO